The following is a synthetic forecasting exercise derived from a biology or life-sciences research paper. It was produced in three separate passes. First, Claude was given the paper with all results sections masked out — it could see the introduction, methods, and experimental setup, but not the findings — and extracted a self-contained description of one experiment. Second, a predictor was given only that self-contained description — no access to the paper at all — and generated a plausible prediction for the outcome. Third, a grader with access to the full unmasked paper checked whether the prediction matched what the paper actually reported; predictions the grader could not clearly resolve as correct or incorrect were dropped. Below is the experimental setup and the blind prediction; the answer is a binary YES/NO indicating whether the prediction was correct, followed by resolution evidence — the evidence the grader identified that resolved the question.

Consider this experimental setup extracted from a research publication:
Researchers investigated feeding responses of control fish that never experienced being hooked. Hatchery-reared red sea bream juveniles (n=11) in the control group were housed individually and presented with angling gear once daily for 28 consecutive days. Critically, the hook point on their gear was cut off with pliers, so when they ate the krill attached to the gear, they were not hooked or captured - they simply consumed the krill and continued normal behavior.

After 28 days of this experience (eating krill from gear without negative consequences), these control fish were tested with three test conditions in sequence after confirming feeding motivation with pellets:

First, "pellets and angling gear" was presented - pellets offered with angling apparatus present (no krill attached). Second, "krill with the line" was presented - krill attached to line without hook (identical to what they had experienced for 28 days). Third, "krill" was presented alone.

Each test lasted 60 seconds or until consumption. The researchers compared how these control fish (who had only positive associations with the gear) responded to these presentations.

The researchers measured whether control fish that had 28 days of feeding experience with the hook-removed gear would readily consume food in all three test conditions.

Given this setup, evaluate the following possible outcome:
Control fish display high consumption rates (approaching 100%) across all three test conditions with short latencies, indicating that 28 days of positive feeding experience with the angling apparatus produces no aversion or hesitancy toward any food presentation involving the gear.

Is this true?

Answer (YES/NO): YES